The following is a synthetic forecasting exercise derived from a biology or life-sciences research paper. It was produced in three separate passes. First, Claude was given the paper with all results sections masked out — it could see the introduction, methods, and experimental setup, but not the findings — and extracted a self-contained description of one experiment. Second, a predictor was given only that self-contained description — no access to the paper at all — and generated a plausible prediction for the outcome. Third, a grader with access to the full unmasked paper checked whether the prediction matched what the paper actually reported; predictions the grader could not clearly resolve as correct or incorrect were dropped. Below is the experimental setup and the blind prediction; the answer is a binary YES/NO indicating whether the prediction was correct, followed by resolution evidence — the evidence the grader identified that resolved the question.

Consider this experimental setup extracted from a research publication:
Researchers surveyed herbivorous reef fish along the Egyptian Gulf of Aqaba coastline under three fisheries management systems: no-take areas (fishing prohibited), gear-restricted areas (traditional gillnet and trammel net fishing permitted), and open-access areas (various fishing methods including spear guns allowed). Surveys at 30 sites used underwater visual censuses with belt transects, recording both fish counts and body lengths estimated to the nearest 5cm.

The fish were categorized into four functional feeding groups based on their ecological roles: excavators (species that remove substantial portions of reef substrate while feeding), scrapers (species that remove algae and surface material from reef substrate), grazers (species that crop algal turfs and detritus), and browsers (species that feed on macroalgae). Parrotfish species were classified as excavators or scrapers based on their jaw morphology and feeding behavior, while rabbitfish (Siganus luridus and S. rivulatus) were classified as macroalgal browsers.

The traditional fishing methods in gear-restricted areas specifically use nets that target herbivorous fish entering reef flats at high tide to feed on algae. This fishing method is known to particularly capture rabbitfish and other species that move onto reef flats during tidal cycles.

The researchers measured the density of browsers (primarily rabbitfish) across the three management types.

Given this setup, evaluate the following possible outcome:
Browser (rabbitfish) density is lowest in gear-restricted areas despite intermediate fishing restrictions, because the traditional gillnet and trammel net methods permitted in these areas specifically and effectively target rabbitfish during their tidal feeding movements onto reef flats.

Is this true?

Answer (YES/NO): NO